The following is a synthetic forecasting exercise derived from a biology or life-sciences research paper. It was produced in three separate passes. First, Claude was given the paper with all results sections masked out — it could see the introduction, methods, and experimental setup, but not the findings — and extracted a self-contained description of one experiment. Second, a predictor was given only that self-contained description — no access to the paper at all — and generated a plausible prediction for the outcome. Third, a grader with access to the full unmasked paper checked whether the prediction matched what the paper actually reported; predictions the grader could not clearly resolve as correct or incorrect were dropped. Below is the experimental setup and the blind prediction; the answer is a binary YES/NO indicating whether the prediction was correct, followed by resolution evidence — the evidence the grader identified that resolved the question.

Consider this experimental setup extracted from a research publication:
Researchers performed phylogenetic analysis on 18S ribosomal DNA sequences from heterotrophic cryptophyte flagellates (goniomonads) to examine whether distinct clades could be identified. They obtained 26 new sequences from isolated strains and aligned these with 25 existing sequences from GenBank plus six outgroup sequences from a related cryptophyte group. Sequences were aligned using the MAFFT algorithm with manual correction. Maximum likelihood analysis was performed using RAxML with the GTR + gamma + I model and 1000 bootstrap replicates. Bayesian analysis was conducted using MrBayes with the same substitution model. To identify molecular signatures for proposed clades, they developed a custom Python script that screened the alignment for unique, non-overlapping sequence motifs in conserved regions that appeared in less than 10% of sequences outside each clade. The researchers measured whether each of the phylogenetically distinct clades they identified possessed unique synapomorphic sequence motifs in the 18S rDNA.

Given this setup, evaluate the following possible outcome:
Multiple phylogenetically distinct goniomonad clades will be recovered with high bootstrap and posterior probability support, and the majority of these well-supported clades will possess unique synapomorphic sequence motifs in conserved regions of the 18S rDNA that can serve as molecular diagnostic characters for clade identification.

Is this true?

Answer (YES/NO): YES